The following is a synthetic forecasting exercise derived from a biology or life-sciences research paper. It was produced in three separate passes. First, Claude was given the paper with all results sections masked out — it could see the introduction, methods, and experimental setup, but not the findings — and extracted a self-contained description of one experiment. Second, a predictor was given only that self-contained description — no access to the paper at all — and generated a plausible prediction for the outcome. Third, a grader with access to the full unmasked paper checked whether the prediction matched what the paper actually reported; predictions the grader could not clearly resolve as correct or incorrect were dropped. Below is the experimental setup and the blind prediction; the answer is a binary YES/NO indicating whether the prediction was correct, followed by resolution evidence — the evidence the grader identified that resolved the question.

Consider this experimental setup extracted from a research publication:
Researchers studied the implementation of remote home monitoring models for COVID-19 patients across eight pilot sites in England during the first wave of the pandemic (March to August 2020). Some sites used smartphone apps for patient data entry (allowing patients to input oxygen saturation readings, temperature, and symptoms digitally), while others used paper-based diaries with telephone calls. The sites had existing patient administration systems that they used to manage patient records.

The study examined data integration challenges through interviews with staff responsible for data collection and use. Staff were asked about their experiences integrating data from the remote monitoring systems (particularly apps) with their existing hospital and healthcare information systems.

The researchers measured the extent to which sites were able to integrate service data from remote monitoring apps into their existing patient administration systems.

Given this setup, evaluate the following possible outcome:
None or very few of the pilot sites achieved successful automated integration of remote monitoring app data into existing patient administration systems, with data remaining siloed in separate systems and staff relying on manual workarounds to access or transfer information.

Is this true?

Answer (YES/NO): YES